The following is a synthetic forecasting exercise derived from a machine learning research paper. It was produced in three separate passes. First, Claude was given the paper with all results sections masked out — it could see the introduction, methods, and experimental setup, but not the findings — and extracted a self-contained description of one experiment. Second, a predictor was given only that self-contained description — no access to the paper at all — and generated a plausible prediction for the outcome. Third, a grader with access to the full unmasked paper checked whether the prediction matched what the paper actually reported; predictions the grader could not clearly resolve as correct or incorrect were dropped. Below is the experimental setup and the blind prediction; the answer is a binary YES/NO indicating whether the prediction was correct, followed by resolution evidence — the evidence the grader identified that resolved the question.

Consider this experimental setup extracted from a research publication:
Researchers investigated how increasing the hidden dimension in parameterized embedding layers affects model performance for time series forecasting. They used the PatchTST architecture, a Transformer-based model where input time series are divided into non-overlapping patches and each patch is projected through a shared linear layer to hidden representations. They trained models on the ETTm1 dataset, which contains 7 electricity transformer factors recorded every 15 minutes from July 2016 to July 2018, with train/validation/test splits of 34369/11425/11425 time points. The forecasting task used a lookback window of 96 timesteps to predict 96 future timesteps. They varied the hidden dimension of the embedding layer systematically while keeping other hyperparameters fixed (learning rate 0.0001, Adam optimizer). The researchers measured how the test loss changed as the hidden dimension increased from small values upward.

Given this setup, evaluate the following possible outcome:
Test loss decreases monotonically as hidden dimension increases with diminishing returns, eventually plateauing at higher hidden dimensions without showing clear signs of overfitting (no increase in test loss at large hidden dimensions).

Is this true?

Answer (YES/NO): NO